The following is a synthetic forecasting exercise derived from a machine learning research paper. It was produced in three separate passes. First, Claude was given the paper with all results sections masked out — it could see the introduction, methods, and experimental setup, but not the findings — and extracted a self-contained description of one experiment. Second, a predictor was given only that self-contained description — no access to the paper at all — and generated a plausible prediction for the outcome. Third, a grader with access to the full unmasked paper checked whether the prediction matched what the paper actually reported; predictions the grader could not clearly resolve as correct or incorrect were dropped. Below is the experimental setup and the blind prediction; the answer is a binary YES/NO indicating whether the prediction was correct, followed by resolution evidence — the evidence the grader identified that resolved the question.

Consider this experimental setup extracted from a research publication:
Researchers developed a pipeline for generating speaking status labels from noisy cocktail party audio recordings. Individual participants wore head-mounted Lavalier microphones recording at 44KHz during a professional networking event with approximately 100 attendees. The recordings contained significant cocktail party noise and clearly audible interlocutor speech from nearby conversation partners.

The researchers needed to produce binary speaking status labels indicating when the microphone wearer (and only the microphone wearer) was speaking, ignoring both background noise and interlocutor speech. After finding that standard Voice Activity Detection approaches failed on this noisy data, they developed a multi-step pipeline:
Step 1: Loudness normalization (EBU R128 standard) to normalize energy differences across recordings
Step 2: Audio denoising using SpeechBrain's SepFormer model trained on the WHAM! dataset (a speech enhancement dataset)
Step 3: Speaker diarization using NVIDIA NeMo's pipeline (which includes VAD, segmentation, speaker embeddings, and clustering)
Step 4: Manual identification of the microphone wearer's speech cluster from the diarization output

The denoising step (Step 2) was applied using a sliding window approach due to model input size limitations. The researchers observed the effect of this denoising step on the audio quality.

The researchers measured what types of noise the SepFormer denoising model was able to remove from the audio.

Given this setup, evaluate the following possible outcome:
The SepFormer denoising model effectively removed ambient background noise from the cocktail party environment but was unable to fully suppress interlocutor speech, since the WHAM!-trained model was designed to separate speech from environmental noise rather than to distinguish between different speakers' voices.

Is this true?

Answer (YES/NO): YES